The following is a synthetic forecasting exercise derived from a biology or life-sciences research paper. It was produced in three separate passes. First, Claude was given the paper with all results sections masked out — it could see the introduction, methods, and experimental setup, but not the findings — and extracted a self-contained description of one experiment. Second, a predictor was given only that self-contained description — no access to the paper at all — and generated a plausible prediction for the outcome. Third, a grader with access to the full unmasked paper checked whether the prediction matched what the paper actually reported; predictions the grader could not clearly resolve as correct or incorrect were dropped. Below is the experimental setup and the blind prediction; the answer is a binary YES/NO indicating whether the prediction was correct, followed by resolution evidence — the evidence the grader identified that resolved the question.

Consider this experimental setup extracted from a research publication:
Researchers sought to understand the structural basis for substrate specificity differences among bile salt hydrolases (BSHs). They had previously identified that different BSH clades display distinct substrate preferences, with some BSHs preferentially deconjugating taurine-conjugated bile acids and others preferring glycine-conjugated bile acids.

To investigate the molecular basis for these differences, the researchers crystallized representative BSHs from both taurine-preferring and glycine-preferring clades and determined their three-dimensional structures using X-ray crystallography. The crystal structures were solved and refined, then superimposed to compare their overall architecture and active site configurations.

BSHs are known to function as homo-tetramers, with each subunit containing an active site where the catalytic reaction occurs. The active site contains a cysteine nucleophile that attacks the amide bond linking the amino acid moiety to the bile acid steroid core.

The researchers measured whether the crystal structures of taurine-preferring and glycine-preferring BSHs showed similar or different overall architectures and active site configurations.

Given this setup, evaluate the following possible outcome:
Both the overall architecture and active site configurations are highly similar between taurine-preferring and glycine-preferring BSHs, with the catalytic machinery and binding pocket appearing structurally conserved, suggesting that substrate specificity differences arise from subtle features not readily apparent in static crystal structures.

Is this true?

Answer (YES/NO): NO